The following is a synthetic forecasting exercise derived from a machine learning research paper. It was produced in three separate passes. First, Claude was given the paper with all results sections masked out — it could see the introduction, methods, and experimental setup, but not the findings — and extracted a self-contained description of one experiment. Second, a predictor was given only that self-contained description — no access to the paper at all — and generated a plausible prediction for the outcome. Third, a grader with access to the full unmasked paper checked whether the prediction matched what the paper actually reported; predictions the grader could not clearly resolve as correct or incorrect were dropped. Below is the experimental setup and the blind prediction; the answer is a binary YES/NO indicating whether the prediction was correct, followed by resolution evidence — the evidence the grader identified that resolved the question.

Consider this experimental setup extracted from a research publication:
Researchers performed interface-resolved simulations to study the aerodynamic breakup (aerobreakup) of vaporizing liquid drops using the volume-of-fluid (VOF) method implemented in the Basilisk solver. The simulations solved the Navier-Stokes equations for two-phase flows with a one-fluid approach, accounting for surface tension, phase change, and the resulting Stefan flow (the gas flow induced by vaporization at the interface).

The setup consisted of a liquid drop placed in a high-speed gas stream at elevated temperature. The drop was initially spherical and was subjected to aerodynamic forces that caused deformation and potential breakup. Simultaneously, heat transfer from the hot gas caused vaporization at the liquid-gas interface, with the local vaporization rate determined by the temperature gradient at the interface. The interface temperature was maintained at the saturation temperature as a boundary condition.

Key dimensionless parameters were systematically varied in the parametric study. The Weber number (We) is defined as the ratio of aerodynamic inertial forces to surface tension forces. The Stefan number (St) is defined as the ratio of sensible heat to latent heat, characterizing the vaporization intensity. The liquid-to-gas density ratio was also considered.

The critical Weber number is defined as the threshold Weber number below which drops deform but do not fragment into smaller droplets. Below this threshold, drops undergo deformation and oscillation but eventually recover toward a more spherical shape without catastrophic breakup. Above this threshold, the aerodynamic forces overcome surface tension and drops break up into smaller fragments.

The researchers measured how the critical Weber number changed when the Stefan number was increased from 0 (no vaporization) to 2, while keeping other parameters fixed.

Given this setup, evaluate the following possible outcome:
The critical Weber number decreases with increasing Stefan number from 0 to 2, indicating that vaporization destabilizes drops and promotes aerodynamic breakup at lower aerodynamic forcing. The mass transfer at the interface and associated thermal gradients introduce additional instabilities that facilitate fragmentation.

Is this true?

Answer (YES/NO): NO